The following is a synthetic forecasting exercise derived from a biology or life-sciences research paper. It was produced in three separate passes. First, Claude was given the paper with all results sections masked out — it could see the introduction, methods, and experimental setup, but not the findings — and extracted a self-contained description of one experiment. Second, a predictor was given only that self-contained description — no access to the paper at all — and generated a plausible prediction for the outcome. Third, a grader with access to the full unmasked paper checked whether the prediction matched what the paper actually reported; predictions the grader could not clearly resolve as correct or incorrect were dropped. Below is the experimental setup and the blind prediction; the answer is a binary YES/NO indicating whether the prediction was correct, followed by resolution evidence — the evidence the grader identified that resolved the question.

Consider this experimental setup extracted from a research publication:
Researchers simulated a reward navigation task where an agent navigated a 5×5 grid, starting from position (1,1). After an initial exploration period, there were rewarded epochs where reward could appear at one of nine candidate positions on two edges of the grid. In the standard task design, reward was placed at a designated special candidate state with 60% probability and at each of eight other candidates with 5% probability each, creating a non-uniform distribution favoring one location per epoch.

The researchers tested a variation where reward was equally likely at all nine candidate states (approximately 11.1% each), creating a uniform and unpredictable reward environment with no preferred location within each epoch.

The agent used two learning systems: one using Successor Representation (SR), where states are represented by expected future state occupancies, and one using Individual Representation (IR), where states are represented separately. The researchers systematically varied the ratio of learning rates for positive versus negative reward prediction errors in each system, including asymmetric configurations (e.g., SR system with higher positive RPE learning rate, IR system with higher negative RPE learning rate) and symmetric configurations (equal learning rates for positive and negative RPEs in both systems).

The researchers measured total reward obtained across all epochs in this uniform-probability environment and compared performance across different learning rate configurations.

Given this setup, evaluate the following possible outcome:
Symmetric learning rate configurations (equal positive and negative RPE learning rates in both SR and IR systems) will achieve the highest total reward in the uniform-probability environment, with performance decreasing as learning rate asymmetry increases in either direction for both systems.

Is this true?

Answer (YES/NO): NO